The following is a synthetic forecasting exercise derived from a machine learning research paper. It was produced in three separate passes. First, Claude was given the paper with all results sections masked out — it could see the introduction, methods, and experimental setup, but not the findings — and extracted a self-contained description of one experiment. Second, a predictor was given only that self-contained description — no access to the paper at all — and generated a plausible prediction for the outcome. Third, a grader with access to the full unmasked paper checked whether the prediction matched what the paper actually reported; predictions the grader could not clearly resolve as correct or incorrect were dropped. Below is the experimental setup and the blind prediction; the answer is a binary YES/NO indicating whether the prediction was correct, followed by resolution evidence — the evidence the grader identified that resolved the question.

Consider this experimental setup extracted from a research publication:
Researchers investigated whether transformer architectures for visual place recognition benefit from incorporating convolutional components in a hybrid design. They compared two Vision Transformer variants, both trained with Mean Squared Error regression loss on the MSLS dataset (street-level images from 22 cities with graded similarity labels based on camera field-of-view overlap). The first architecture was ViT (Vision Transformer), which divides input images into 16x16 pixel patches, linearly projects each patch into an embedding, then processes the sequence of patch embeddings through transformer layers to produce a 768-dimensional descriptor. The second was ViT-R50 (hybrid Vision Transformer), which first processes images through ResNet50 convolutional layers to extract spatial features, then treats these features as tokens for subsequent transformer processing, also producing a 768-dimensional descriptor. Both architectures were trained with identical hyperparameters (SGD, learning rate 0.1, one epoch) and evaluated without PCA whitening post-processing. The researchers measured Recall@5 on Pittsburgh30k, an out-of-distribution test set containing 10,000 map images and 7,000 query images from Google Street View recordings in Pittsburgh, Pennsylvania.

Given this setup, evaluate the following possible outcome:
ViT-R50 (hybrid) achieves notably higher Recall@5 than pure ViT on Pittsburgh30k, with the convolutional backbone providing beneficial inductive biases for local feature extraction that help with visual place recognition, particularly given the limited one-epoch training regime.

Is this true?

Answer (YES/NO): NO